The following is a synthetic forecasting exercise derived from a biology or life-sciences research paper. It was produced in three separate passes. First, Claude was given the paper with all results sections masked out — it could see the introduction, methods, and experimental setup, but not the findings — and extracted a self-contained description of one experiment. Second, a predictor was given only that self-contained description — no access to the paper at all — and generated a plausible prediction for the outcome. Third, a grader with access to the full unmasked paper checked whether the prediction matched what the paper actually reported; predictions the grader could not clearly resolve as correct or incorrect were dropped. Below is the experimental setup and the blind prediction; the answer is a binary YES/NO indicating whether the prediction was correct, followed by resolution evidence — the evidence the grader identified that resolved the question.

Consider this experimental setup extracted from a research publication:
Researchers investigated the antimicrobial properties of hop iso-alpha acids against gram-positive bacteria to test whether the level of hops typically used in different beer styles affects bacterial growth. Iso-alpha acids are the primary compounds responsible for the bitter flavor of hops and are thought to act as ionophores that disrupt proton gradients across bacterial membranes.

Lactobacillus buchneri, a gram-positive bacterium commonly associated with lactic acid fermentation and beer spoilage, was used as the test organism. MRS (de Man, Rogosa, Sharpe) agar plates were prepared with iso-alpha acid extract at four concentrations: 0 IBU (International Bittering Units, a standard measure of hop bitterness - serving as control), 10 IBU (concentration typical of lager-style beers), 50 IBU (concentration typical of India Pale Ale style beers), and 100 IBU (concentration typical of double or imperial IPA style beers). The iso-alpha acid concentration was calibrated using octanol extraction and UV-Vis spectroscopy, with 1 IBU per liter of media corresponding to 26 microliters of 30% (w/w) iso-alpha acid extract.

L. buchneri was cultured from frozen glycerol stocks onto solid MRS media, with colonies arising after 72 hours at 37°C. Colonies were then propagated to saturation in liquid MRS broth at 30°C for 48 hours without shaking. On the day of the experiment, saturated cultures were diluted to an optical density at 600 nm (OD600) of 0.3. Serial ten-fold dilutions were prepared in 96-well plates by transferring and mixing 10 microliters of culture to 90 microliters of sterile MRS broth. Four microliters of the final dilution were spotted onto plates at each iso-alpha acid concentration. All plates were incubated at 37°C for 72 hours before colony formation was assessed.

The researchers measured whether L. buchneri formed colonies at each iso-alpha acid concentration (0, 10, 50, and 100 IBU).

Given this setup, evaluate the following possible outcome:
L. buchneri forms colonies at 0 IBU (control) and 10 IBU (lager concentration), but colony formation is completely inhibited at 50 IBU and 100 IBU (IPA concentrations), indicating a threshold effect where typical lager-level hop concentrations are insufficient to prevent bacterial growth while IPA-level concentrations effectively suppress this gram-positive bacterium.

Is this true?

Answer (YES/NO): YES